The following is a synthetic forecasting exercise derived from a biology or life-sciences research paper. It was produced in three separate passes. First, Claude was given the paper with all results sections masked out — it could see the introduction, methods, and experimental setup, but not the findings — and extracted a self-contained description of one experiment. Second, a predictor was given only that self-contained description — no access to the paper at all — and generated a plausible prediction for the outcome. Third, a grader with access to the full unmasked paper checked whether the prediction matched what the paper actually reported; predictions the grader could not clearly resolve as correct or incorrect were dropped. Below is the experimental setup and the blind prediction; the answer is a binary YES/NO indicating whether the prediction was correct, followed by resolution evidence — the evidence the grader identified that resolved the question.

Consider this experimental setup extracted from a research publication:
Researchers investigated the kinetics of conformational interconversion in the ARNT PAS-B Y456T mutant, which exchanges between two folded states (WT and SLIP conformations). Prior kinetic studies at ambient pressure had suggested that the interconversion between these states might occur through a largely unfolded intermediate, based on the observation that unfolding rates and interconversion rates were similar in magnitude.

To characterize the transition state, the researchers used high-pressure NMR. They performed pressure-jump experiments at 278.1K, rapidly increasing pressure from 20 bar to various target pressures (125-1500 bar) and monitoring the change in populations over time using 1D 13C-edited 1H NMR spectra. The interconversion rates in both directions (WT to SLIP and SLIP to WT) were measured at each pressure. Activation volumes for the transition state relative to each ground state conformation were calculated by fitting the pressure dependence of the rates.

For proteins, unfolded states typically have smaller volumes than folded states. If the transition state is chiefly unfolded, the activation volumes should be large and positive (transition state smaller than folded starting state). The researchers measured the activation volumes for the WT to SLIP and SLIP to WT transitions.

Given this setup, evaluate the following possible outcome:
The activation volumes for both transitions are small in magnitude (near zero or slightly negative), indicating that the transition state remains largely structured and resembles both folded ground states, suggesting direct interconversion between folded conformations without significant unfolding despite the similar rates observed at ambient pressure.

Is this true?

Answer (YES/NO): NO